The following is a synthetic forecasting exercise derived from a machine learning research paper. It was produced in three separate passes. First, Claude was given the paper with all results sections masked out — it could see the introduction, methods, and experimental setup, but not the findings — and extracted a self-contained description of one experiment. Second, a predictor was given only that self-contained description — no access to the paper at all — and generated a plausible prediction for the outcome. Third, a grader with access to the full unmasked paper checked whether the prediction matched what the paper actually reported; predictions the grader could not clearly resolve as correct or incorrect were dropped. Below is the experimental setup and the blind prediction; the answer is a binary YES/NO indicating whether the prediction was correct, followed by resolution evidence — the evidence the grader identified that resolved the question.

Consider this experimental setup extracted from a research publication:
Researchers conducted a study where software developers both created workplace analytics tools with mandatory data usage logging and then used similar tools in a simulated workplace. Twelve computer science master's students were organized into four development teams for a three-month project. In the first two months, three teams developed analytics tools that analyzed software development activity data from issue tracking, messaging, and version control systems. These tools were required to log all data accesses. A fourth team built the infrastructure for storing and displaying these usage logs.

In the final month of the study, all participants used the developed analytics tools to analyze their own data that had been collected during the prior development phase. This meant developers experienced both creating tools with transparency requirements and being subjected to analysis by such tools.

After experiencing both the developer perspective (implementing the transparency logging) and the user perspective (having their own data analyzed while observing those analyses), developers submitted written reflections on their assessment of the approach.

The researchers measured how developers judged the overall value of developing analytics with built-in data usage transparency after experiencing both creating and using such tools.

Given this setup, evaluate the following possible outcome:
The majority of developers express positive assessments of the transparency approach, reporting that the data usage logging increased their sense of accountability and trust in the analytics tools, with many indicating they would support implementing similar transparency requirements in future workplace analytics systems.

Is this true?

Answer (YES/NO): NO